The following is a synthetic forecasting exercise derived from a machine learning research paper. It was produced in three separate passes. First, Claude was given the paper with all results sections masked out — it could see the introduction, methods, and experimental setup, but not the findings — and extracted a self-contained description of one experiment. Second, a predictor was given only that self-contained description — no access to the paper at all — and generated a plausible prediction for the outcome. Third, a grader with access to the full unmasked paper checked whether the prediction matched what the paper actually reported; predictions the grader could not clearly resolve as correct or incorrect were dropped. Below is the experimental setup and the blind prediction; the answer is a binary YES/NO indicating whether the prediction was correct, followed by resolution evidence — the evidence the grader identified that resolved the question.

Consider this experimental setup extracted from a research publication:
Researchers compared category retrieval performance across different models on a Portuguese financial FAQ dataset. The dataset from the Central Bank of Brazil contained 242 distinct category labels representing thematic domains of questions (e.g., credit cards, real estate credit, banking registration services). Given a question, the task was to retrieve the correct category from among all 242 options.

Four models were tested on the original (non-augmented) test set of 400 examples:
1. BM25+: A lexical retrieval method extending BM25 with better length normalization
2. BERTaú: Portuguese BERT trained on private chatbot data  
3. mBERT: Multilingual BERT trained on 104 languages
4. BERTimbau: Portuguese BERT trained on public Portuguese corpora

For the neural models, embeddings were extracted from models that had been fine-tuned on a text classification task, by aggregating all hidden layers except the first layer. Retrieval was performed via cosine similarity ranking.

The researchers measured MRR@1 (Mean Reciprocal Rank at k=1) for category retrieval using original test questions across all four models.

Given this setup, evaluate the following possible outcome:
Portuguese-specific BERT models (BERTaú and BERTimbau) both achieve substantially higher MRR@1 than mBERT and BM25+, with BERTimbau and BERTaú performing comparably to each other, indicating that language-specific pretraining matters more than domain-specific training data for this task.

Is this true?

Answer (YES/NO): NO